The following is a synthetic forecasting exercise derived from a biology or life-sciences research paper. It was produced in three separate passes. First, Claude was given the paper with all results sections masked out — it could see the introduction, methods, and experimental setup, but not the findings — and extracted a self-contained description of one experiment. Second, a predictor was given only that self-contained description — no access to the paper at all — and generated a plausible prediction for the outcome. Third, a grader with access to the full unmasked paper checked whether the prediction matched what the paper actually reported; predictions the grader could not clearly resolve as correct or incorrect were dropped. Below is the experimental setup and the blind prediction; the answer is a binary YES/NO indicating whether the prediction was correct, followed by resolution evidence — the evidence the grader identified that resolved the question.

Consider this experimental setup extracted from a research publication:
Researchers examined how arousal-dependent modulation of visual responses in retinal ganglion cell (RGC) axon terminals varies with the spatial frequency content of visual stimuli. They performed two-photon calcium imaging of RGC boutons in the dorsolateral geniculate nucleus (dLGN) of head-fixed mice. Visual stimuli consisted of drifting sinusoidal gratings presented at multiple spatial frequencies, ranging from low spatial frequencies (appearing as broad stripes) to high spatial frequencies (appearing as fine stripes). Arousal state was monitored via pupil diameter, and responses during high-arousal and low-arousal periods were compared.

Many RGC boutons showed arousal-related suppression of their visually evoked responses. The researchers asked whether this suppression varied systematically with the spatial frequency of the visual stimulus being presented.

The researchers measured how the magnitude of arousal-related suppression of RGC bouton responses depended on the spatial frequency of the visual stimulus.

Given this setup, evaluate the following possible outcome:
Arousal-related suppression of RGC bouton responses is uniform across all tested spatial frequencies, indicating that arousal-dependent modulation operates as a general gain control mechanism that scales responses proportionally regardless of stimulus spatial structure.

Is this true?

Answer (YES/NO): NO